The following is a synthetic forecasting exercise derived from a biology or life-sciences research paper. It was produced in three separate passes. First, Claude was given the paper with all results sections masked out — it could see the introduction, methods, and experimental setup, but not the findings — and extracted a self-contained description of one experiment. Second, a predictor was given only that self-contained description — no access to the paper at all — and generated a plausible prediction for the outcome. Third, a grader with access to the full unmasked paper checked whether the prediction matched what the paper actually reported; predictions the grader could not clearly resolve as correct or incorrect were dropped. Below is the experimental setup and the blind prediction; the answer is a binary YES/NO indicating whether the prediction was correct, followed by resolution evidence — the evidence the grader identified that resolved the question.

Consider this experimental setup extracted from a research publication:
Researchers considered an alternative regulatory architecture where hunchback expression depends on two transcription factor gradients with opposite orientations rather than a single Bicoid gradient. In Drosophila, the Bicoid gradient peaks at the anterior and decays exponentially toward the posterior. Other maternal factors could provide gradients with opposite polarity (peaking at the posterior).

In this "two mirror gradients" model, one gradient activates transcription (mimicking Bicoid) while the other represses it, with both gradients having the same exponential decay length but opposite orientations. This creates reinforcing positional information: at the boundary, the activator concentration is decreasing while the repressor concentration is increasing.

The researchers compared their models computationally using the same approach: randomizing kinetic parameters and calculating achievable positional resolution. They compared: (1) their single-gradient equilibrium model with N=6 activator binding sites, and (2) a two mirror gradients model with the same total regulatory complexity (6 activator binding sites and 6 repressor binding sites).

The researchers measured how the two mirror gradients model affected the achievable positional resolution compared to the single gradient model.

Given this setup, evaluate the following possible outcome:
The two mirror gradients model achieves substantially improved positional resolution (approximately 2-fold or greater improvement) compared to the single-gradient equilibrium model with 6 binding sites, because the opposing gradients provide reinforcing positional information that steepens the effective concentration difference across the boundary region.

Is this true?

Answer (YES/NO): NO